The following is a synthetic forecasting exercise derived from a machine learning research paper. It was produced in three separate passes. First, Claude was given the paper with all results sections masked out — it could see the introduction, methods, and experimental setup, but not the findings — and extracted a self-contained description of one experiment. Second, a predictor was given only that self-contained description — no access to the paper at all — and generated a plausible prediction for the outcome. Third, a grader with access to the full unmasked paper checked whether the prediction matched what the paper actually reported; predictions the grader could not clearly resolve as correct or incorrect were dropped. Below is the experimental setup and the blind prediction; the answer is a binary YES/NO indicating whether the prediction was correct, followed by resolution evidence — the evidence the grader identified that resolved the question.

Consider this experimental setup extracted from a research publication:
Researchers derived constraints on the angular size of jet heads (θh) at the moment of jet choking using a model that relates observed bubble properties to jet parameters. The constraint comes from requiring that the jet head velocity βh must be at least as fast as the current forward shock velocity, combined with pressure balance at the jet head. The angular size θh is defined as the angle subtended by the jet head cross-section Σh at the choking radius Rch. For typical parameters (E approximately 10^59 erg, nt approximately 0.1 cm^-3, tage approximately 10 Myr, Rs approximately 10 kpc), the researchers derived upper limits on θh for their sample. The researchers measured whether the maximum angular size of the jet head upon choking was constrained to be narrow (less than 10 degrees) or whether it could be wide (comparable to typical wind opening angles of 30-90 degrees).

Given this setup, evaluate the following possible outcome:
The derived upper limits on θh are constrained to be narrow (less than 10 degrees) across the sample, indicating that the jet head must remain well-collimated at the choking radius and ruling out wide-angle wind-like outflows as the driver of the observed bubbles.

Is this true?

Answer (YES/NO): YES